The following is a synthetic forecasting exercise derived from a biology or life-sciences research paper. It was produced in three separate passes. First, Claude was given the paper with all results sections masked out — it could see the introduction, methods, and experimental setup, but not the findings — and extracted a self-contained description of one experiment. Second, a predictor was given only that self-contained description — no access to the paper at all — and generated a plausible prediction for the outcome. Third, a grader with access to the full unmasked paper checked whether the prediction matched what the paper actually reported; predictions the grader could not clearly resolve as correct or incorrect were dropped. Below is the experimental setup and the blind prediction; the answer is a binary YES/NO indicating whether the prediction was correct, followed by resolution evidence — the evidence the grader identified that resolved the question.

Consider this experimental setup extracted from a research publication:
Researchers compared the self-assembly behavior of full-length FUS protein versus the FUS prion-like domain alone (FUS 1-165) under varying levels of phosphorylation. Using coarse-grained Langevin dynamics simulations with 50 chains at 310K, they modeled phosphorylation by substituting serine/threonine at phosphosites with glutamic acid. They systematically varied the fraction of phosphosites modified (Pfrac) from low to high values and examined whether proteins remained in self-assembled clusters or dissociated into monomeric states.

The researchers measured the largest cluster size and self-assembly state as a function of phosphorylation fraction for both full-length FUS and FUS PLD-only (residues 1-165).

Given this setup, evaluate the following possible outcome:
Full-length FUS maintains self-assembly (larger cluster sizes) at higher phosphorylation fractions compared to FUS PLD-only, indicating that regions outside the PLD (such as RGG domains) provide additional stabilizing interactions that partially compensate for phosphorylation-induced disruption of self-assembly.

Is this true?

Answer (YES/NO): YES